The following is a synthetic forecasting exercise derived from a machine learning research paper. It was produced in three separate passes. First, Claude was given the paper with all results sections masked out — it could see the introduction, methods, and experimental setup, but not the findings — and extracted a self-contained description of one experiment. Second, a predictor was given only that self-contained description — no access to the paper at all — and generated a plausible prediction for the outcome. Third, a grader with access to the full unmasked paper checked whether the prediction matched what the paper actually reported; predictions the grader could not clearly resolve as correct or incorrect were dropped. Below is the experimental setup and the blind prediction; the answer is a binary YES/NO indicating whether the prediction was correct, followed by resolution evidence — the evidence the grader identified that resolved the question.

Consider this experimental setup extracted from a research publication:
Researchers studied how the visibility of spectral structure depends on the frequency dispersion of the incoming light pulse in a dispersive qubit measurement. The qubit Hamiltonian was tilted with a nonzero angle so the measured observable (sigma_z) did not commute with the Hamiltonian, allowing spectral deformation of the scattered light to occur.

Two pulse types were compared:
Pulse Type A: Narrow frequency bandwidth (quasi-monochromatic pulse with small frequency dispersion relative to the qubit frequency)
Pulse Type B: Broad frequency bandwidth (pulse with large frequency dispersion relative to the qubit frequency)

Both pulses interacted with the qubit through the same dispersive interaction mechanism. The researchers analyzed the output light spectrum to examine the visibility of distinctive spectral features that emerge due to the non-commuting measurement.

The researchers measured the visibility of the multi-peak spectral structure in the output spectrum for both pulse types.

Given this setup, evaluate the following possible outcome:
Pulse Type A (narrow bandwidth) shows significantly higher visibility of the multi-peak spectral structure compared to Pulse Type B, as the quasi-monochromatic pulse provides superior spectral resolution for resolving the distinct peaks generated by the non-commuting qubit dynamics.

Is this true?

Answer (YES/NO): YES